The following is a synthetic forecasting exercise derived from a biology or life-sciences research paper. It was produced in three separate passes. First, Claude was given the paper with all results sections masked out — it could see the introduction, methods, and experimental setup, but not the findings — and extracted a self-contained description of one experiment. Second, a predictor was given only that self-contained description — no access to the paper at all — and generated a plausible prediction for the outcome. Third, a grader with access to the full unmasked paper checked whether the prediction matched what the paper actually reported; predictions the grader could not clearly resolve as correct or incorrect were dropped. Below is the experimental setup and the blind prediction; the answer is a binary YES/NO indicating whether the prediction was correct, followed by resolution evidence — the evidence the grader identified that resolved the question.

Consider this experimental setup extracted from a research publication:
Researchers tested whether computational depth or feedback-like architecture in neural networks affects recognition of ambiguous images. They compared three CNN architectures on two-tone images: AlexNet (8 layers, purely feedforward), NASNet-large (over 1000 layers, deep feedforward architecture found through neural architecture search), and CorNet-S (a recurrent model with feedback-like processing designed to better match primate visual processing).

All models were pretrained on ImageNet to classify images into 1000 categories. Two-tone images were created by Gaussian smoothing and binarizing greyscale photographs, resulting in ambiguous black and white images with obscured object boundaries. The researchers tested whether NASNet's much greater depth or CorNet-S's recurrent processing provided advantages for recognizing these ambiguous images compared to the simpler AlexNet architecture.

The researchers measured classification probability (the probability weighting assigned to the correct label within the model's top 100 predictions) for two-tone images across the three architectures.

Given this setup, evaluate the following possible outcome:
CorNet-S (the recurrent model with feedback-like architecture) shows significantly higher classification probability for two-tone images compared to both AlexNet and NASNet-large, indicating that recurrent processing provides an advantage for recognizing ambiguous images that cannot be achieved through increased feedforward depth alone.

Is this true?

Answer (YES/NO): NO